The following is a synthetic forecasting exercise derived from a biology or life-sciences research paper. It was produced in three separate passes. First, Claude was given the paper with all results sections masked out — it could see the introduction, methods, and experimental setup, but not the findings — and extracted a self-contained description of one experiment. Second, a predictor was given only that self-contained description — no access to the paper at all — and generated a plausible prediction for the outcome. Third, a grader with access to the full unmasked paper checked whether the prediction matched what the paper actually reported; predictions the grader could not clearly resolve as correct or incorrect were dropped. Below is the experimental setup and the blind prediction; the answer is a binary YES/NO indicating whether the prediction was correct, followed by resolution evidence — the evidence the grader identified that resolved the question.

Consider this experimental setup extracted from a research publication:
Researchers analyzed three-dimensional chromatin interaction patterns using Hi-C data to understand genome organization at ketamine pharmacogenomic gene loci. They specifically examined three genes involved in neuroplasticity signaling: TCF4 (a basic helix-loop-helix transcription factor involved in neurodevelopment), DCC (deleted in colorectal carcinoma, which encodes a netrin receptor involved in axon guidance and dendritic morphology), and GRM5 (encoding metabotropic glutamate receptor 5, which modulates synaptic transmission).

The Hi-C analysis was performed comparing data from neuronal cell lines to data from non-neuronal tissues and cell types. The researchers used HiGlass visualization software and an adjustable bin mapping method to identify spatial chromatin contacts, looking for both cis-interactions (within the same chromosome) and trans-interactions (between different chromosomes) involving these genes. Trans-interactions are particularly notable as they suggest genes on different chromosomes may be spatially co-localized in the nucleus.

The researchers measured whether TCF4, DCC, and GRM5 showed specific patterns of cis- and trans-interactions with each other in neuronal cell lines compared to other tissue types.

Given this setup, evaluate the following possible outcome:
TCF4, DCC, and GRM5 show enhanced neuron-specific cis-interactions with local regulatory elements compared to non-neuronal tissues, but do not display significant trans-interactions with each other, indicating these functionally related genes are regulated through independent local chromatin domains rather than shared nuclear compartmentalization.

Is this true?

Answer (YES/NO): NO